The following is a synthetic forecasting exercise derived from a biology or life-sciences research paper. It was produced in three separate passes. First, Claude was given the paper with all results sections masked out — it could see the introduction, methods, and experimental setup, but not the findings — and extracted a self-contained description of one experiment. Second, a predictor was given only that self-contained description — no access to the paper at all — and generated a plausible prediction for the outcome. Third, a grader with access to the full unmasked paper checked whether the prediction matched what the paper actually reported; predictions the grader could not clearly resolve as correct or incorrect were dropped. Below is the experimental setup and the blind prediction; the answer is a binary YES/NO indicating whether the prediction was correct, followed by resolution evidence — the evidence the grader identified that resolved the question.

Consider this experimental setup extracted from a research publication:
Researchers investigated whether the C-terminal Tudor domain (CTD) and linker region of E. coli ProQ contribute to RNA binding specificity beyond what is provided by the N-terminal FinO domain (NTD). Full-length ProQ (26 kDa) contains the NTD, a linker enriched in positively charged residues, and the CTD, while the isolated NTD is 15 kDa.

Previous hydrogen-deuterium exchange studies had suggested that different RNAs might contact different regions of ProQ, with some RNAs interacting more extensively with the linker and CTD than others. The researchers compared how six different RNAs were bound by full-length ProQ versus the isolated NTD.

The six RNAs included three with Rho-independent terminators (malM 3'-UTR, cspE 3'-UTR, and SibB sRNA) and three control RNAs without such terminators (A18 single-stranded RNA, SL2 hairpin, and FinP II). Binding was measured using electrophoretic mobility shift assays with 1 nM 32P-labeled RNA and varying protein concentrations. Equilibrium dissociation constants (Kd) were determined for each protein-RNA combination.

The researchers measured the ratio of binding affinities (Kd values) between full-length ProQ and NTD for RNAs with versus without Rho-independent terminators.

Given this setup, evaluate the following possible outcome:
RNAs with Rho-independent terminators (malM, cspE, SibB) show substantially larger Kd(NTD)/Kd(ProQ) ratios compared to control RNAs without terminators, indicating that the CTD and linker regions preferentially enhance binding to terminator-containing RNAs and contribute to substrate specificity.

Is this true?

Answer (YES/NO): NO